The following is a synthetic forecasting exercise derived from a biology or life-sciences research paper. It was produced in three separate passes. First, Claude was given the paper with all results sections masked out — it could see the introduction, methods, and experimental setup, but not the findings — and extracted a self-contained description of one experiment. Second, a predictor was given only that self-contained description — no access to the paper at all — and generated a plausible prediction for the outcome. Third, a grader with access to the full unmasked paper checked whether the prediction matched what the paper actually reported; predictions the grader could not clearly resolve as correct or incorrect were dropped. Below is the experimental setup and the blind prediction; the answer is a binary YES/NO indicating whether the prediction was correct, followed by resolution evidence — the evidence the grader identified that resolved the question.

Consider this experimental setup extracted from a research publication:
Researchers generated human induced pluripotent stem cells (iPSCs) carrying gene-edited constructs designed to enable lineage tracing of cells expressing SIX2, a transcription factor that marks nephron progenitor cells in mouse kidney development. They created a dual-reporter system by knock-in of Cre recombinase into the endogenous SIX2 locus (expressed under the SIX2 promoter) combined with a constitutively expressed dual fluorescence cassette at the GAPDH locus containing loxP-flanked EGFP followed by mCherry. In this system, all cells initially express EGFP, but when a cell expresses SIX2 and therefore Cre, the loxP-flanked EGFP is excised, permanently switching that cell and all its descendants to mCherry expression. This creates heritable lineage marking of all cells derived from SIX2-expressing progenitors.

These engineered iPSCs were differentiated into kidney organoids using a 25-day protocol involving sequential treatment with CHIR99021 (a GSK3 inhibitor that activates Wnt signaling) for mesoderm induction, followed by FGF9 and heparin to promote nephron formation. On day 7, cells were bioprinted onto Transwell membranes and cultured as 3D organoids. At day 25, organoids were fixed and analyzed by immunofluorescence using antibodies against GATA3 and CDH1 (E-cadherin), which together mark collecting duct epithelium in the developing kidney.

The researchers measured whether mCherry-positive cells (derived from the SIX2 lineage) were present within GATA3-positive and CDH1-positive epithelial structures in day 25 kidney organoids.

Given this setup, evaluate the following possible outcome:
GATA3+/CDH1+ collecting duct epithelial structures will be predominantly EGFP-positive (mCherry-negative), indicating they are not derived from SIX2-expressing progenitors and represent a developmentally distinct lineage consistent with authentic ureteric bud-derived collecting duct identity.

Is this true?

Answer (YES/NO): YES